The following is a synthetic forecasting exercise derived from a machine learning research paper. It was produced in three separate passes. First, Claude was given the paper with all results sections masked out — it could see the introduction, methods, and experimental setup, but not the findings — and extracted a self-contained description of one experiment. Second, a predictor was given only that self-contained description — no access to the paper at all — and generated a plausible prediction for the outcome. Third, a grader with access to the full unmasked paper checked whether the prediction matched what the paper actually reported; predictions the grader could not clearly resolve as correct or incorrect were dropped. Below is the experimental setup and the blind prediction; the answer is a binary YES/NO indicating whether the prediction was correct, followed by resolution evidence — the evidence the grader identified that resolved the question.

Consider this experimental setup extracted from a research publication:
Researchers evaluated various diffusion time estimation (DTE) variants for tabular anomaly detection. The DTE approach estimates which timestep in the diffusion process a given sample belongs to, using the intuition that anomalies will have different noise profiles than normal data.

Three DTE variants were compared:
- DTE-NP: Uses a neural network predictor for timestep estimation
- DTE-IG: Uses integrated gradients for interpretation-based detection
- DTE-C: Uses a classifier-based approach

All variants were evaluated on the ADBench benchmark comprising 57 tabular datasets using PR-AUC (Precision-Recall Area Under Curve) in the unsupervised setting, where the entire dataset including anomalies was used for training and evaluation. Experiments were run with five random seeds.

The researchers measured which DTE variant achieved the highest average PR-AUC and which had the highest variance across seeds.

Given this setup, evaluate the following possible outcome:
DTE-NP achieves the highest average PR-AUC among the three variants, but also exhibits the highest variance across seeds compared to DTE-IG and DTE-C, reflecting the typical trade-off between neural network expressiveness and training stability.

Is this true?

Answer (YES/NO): NO